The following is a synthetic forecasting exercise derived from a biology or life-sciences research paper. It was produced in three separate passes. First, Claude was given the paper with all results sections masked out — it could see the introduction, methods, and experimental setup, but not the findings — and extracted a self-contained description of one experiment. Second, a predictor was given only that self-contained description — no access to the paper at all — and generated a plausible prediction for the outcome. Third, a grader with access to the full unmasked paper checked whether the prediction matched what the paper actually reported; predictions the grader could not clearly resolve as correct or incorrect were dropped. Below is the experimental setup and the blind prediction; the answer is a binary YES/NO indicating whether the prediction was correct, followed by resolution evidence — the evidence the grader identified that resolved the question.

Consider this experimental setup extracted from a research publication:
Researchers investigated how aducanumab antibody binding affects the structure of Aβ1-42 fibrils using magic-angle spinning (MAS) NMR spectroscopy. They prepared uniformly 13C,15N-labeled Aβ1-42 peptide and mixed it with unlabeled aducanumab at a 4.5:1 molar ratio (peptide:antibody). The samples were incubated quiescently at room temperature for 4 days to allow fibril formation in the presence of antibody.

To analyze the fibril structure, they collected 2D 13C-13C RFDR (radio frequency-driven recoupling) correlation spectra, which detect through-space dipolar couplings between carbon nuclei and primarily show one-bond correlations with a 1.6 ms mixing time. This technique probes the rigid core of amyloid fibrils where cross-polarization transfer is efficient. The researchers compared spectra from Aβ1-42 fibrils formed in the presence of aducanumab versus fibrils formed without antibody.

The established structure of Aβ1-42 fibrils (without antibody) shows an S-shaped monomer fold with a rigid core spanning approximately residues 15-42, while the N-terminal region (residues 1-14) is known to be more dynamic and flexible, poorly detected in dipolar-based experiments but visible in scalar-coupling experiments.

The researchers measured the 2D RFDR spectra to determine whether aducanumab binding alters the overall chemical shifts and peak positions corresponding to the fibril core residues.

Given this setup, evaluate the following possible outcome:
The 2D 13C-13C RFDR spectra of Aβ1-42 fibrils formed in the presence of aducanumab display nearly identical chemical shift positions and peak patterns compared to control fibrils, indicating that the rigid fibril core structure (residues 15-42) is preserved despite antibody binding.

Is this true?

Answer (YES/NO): YES